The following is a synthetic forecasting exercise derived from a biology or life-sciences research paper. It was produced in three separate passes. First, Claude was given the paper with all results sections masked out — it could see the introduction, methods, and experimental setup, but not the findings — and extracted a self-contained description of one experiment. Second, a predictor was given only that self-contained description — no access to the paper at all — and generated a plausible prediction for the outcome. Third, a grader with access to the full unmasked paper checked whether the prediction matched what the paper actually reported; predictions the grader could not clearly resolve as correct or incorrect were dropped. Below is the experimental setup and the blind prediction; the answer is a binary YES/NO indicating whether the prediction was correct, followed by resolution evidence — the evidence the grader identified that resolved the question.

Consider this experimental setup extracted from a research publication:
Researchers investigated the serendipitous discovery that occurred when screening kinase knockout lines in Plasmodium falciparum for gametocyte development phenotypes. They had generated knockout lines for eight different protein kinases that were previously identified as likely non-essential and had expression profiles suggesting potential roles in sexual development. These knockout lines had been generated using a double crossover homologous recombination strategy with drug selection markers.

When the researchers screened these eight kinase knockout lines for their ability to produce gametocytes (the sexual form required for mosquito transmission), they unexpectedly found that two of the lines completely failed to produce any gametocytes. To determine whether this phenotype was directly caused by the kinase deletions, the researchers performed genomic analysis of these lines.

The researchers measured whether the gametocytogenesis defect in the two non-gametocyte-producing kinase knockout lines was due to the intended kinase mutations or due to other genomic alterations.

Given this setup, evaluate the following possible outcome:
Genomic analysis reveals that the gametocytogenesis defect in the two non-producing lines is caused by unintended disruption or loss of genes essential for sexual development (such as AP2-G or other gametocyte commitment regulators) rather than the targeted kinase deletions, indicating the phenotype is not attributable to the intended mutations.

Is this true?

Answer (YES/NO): YES